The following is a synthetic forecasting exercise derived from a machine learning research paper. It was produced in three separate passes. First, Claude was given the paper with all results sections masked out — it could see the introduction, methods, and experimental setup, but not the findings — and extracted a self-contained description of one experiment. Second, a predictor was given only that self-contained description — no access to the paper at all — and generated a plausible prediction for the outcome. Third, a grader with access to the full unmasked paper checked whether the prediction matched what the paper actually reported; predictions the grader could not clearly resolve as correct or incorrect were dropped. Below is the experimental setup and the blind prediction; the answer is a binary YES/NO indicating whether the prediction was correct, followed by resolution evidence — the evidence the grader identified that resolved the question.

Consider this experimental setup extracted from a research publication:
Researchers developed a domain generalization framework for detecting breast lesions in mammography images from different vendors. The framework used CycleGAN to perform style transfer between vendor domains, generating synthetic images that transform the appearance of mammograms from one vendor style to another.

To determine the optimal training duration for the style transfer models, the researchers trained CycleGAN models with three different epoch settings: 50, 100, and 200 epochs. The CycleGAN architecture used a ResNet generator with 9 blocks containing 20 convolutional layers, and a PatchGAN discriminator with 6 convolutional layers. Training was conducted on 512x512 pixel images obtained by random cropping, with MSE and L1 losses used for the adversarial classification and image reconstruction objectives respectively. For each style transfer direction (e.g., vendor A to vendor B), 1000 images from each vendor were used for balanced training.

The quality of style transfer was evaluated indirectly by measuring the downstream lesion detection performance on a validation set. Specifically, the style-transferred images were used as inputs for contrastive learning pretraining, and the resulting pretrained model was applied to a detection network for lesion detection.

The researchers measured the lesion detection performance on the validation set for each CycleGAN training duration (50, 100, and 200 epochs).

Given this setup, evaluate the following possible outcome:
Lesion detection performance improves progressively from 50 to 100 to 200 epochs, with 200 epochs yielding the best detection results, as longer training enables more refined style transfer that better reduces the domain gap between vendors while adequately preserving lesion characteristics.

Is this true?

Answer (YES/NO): NO